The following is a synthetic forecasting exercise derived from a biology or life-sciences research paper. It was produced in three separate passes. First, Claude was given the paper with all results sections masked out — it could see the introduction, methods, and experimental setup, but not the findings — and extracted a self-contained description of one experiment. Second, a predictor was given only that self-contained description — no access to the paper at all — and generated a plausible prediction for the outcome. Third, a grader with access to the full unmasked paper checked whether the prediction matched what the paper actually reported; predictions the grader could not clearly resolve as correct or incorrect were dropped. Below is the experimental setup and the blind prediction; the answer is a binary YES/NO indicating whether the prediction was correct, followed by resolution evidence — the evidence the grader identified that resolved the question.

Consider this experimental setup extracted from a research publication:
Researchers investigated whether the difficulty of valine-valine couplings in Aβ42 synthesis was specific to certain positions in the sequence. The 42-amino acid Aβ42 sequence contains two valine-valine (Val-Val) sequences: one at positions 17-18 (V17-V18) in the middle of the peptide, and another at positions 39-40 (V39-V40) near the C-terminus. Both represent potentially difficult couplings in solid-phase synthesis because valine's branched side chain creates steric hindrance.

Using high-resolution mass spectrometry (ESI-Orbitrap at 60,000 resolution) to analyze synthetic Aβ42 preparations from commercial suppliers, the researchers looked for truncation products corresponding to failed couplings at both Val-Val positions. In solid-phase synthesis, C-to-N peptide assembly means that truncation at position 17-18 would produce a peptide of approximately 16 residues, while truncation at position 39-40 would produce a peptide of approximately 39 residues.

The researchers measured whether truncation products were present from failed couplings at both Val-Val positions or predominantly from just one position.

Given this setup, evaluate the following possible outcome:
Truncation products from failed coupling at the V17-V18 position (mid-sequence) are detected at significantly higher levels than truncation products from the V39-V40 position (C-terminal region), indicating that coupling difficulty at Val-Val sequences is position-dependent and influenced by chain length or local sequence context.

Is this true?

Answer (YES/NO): NO